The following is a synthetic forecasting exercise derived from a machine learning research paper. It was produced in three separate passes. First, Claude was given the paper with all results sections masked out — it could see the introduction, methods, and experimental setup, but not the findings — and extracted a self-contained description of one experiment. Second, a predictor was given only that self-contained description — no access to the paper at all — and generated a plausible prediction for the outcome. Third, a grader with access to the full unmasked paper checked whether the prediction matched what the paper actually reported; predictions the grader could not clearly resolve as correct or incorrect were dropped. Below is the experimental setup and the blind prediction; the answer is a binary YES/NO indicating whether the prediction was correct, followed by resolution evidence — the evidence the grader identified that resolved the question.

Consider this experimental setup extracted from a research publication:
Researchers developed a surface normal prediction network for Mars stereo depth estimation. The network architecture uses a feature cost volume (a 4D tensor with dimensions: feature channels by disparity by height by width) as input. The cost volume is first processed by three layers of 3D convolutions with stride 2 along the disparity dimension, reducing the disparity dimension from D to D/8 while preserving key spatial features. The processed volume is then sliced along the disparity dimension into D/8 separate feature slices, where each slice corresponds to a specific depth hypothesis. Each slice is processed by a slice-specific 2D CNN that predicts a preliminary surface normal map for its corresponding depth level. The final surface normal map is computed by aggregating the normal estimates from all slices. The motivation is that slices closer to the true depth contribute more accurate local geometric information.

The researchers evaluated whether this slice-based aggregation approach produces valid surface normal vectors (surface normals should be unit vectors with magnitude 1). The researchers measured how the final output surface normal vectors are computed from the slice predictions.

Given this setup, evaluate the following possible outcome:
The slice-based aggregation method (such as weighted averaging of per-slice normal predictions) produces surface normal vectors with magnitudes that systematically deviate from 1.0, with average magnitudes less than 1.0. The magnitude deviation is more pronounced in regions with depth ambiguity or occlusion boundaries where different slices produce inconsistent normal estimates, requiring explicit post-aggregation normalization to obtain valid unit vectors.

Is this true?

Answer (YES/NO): NO